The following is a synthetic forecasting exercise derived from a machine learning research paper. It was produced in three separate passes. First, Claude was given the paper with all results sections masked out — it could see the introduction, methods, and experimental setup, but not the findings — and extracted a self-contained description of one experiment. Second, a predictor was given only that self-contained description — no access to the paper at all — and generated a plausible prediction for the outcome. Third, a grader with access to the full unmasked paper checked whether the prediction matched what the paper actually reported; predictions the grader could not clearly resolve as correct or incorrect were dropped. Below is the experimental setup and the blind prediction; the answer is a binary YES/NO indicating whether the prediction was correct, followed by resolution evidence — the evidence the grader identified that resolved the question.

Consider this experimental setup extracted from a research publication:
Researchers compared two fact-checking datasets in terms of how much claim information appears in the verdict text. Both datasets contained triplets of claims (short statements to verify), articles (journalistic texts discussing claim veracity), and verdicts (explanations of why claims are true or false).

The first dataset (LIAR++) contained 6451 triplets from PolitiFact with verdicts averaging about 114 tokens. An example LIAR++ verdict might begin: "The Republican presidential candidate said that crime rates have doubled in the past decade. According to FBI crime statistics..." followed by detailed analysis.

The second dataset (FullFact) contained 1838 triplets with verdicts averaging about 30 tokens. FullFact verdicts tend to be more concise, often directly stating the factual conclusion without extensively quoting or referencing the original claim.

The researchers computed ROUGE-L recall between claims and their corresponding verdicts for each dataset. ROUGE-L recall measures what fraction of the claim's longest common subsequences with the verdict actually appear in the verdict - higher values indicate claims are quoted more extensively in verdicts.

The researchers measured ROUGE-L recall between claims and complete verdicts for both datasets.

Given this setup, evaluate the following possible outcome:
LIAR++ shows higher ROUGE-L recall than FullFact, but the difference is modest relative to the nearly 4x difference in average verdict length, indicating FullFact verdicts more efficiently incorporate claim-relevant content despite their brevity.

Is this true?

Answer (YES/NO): NO